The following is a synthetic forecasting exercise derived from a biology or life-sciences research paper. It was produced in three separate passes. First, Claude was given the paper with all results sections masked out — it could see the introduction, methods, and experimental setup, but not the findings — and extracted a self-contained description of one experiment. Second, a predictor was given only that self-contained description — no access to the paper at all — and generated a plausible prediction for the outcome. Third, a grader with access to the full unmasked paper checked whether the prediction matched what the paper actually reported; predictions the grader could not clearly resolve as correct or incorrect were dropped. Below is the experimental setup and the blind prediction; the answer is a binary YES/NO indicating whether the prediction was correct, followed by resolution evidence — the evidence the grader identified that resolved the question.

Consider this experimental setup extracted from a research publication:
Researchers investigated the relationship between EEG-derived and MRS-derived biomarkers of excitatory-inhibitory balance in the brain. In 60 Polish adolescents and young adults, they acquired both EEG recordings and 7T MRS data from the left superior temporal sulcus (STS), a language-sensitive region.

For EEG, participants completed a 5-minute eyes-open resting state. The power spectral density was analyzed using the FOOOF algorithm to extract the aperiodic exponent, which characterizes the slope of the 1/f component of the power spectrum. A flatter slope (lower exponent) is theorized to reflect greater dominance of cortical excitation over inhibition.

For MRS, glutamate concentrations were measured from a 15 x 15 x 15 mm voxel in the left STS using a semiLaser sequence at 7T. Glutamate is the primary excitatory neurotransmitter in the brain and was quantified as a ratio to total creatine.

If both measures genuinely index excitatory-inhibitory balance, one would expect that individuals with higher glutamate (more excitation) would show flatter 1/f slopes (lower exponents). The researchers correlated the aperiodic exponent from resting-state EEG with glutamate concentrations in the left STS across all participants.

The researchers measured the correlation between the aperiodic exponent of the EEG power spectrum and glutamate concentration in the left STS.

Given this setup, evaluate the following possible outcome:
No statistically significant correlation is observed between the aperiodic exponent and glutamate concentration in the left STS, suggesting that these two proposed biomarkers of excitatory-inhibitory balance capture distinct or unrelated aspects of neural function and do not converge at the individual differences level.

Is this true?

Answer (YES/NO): YES